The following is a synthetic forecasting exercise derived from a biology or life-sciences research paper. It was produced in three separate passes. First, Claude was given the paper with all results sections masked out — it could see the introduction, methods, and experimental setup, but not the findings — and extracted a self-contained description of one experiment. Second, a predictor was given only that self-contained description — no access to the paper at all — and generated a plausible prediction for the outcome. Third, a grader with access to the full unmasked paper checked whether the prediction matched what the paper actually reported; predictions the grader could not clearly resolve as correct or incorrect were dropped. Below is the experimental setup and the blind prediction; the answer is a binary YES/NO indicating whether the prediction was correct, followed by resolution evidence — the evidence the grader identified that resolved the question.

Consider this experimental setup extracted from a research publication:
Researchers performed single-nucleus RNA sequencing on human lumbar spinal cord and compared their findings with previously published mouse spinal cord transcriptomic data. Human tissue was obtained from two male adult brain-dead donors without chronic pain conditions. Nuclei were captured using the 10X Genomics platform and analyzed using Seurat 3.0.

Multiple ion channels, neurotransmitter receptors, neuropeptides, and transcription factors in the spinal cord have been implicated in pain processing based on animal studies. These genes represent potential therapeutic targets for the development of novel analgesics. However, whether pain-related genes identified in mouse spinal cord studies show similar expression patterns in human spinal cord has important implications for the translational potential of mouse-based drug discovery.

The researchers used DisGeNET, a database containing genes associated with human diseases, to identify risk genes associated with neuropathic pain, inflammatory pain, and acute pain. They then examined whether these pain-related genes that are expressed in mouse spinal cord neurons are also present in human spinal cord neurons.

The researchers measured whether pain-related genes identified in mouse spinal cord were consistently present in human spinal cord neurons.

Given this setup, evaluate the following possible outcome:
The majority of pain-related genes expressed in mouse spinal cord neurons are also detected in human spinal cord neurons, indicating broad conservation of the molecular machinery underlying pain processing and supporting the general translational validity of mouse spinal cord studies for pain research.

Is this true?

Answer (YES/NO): YES